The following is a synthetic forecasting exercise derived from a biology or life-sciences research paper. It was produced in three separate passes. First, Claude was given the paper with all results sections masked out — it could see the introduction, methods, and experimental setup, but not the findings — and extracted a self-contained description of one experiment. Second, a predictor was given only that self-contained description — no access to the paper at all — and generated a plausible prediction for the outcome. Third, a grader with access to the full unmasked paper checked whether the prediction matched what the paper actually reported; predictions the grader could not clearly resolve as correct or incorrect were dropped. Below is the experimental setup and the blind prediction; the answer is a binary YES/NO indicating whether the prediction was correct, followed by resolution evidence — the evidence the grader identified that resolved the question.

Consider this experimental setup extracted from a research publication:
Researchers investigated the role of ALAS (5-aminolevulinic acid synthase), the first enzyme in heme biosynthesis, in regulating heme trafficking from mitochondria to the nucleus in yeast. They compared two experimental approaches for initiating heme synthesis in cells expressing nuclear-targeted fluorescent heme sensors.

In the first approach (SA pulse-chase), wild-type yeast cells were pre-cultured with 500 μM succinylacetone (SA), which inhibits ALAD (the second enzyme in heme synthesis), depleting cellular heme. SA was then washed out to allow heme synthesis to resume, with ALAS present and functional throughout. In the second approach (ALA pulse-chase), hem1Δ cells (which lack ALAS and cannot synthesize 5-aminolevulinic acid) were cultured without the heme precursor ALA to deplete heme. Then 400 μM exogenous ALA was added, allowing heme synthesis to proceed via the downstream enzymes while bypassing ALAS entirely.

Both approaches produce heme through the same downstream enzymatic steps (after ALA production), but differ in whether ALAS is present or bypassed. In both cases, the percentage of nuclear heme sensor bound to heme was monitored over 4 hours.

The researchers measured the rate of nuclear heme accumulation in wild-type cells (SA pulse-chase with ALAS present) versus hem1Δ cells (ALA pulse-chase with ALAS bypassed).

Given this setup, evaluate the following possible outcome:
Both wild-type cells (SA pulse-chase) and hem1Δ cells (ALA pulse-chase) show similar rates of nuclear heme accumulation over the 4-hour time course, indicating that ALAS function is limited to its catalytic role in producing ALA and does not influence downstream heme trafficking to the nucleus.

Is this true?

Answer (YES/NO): NO